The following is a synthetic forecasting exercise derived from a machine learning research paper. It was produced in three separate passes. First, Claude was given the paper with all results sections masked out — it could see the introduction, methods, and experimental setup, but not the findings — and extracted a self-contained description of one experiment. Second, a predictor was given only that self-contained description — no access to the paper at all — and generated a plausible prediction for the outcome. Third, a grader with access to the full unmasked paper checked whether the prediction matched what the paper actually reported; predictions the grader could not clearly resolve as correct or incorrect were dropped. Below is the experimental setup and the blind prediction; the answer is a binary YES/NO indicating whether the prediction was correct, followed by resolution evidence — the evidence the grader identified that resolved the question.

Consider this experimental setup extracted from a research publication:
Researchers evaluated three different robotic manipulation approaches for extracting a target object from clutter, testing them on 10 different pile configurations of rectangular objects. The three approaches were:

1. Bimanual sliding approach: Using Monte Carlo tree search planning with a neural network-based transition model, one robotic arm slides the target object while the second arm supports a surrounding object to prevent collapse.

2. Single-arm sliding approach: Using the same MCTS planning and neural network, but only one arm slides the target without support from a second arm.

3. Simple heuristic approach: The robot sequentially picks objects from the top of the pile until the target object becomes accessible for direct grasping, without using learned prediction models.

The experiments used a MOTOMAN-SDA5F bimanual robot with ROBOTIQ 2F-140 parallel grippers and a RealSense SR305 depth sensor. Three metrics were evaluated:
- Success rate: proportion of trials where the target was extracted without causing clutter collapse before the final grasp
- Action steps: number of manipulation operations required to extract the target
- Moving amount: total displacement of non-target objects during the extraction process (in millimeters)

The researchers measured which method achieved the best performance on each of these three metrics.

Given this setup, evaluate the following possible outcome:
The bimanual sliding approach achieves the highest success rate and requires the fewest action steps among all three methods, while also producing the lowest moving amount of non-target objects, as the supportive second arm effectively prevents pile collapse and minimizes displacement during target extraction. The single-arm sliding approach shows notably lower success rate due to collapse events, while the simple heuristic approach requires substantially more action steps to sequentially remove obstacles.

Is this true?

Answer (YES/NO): NO